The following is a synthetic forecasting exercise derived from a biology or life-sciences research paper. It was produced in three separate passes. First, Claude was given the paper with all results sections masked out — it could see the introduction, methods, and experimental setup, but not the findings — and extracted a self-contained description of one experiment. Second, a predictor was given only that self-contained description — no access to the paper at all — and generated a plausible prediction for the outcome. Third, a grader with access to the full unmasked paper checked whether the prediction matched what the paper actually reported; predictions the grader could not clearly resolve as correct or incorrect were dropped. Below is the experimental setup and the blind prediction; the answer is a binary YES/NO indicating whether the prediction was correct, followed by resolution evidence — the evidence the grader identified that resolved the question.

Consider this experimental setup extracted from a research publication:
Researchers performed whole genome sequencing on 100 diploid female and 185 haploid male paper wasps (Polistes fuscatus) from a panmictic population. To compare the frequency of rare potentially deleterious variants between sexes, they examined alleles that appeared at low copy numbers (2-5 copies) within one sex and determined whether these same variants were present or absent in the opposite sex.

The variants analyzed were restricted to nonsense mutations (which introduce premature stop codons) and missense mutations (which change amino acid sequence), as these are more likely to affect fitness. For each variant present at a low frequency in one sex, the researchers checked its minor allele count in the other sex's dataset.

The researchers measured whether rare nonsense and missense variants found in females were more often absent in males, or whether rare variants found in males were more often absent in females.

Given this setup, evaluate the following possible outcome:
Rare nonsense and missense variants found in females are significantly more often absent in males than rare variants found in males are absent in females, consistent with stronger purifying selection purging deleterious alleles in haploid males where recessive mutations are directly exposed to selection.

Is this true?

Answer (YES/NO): YES